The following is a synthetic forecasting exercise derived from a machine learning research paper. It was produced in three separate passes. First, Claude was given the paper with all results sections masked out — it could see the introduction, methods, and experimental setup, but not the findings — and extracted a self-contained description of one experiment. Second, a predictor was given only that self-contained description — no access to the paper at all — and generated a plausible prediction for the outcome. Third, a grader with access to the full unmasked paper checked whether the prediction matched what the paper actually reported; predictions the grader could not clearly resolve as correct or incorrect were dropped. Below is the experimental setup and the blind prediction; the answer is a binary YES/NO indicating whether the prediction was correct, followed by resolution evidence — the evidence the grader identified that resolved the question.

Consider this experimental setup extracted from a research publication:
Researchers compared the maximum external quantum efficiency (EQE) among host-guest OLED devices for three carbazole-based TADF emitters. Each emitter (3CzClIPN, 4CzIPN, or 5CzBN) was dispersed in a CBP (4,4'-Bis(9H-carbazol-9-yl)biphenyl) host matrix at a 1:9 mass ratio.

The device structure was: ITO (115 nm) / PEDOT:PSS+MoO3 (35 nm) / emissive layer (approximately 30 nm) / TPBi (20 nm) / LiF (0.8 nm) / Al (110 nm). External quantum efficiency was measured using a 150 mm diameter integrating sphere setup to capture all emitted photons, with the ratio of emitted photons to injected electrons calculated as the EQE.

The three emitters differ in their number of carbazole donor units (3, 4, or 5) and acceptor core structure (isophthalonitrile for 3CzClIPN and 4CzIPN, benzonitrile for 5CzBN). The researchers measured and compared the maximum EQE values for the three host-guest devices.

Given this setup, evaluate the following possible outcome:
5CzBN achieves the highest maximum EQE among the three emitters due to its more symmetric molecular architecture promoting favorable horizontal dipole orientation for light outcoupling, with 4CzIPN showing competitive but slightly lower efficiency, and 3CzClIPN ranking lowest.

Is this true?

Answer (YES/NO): NO